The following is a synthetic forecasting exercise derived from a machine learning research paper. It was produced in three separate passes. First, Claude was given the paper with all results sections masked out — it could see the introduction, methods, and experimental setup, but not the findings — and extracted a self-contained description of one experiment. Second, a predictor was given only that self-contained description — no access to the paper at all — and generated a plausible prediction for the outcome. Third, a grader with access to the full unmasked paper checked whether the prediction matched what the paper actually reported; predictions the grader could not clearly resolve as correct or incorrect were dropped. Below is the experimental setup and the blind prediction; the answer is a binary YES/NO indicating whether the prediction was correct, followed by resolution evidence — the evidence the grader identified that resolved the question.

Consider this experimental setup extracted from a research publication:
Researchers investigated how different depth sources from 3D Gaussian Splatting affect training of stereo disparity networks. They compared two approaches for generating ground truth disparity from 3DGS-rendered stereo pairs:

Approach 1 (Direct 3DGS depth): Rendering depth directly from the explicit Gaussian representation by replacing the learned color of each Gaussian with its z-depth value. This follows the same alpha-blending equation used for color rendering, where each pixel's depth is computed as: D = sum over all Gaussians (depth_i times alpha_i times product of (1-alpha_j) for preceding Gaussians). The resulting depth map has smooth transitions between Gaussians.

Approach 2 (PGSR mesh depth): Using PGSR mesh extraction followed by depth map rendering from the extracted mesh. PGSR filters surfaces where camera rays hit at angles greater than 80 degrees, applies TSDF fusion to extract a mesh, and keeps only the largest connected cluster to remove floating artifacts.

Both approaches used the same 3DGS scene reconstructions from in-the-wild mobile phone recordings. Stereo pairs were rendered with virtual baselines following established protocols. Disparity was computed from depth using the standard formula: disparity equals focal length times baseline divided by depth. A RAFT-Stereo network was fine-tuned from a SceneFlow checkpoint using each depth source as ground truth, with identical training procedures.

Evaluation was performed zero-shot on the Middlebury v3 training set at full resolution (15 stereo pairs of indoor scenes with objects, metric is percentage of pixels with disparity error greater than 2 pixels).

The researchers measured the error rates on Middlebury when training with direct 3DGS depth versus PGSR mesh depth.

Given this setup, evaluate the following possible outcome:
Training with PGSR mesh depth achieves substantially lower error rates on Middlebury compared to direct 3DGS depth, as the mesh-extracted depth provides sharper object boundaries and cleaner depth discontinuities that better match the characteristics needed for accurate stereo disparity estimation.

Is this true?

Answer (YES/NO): YES